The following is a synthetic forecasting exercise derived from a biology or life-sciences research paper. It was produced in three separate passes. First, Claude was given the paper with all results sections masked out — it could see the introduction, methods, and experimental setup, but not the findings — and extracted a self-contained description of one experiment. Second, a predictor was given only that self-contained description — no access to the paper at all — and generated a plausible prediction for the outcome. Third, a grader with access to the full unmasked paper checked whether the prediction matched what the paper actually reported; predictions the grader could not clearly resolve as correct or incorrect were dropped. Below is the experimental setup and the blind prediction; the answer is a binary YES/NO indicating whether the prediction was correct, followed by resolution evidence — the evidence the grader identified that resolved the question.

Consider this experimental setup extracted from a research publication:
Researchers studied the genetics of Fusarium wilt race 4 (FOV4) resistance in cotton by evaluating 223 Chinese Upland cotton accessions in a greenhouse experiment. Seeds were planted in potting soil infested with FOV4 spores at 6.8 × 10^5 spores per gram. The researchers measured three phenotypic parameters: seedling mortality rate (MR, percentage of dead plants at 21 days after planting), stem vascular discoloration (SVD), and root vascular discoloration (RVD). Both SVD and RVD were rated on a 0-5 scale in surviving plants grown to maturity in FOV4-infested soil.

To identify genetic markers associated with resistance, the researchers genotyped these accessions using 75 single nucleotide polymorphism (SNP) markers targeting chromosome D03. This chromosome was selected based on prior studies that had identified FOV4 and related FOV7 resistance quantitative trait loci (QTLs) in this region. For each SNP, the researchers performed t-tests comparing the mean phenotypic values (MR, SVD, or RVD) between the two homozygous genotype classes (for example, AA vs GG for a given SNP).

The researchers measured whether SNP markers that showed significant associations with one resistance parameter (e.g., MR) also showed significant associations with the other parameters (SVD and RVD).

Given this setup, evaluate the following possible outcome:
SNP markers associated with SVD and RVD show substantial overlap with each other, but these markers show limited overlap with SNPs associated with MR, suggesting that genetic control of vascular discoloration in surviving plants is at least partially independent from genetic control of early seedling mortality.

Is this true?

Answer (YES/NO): NO